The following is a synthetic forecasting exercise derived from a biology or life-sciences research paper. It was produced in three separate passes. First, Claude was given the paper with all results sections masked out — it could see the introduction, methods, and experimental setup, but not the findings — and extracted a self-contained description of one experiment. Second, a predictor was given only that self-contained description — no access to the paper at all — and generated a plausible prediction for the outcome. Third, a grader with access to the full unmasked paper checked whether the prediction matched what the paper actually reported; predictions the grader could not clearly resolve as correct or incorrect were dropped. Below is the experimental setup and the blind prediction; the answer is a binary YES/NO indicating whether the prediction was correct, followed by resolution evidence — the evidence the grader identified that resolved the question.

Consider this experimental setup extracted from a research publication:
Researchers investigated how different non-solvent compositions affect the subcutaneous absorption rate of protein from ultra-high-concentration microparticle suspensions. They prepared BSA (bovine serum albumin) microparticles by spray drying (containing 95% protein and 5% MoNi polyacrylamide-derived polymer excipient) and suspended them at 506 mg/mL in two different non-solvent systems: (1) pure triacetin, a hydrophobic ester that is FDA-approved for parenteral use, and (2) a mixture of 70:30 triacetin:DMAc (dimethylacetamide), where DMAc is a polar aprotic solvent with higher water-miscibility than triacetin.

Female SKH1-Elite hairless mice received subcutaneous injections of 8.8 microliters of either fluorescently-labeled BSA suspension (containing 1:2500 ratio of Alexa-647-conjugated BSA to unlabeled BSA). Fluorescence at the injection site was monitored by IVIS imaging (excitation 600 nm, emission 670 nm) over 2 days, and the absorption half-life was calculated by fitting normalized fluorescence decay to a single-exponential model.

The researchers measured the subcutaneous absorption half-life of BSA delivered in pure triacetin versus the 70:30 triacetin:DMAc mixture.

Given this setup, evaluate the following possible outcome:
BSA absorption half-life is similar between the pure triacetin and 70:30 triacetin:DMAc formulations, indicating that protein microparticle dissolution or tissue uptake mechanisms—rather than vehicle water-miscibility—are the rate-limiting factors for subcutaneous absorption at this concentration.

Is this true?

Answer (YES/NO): YES